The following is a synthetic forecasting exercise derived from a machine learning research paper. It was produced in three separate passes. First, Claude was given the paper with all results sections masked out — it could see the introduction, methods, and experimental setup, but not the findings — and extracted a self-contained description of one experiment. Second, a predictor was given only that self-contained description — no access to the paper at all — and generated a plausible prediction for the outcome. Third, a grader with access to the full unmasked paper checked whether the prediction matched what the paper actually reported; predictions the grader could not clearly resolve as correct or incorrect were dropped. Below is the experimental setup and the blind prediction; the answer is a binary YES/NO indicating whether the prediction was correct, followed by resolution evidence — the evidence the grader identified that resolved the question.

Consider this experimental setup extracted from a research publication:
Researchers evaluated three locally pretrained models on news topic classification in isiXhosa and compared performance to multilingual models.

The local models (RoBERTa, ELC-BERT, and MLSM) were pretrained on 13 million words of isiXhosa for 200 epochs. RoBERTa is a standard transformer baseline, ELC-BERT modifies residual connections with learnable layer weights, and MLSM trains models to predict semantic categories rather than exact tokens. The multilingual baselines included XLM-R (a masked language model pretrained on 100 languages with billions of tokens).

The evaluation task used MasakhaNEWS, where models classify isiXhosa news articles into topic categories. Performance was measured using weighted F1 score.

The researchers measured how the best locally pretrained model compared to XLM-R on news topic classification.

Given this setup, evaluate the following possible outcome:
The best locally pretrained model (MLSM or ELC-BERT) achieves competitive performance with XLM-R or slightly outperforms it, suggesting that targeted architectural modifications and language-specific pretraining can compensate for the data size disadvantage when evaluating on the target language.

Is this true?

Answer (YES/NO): NO